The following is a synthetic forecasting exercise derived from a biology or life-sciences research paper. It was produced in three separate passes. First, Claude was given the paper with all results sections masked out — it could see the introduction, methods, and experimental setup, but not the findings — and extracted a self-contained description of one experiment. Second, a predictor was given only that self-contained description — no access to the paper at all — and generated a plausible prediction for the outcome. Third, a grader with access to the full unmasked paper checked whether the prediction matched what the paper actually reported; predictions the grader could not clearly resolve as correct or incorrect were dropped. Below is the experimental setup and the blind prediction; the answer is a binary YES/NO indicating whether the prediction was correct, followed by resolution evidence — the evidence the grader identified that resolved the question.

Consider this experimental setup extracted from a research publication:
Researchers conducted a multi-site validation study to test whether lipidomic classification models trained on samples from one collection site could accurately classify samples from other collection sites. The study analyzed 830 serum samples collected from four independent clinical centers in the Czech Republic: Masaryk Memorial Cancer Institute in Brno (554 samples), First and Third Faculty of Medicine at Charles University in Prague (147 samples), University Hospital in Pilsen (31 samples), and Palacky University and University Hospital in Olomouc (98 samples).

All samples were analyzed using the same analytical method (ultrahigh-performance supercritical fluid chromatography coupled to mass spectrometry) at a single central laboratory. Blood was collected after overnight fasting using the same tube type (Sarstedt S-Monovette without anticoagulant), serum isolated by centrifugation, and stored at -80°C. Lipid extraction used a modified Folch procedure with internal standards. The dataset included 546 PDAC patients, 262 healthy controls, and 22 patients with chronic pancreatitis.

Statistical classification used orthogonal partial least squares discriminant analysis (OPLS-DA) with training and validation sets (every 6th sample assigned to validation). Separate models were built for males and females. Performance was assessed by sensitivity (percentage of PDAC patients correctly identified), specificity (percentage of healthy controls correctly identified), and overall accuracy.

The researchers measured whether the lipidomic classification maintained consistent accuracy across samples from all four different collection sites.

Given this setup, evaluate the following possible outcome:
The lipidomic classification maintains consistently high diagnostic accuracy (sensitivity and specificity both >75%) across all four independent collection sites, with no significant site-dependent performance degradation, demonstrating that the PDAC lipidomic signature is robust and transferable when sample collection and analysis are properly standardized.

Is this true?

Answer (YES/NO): YES